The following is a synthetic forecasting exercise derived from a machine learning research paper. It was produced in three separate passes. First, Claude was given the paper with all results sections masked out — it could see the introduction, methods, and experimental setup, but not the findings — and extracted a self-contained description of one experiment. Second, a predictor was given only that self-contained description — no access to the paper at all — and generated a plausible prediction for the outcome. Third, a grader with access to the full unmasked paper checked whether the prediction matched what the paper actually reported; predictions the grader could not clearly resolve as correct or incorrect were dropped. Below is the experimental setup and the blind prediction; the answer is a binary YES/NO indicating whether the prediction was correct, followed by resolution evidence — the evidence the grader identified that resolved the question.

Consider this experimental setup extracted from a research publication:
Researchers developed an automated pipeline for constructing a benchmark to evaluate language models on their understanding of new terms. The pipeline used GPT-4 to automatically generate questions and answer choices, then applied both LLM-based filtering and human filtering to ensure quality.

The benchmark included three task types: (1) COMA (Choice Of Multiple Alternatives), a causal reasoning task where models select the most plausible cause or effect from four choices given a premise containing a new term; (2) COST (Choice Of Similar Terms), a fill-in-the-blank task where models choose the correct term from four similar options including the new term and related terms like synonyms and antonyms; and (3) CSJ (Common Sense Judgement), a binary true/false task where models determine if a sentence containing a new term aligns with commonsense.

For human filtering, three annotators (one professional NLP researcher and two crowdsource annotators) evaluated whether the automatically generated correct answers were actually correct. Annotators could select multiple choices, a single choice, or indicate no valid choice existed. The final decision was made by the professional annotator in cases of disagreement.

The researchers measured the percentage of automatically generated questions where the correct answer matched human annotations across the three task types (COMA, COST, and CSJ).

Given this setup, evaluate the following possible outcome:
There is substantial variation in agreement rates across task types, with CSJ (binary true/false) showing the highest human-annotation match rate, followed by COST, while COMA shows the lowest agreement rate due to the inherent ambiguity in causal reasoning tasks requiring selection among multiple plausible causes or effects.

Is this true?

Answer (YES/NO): NO